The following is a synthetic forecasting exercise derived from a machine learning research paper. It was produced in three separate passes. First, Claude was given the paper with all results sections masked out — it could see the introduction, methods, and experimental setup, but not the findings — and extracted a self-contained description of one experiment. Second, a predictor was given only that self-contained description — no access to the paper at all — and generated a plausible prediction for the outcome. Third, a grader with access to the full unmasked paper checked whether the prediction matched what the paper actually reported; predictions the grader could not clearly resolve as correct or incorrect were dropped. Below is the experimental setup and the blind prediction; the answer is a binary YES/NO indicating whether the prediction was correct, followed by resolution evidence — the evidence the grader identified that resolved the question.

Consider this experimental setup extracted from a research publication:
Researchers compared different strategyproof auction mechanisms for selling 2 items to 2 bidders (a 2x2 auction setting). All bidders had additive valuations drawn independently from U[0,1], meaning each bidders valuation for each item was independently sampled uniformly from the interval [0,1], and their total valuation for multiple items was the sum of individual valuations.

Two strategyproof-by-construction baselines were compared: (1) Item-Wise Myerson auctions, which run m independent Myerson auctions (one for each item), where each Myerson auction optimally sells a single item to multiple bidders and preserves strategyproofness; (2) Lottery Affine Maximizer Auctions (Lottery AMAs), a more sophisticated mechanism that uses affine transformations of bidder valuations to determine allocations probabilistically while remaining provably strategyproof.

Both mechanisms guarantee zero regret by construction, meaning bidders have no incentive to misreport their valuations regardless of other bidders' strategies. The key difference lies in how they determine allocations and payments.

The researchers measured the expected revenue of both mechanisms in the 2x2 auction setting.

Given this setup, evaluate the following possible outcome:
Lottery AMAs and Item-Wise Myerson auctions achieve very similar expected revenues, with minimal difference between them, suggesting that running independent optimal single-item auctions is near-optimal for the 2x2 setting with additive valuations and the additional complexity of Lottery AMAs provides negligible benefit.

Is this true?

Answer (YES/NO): NO